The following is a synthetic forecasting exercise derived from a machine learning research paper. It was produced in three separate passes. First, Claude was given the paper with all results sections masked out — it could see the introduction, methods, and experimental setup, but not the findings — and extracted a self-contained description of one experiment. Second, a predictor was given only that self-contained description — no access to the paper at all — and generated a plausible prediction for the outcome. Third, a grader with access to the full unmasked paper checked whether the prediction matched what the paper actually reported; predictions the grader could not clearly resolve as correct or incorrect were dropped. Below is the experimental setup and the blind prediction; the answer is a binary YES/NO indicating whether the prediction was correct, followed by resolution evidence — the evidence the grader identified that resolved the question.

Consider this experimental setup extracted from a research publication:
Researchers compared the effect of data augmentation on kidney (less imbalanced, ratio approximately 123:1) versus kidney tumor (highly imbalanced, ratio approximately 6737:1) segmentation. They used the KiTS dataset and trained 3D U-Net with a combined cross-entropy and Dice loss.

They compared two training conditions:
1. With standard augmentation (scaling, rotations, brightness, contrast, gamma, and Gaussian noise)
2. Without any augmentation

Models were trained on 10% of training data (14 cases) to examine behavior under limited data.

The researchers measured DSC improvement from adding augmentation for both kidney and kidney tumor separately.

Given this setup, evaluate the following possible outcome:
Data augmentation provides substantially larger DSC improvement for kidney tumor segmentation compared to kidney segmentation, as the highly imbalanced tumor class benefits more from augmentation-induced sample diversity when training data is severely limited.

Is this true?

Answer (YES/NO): YES